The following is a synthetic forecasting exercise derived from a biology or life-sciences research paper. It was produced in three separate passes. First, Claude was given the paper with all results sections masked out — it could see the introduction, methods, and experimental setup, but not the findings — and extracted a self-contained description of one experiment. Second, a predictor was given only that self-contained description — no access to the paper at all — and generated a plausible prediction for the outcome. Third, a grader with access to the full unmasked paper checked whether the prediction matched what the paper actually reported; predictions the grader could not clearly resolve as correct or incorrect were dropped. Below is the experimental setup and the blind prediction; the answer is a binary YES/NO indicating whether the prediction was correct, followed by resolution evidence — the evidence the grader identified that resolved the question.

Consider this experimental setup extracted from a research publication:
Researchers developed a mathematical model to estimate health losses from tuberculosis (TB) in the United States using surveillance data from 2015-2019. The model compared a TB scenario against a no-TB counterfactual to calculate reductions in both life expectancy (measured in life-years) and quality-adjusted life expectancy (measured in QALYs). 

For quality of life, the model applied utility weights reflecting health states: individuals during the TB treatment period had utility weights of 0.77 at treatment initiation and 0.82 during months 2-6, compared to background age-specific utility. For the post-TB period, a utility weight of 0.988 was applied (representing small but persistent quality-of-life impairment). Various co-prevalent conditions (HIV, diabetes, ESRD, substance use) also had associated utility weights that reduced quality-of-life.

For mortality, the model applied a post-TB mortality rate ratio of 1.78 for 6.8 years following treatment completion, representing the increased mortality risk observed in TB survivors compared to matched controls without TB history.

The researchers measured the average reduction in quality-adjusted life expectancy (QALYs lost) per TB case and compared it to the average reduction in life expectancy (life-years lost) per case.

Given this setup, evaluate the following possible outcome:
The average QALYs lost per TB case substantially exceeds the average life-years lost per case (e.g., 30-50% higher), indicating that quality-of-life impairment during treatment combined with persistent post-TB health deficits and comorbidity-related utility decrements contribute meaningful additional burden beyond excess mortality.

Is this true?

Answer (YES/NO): NO